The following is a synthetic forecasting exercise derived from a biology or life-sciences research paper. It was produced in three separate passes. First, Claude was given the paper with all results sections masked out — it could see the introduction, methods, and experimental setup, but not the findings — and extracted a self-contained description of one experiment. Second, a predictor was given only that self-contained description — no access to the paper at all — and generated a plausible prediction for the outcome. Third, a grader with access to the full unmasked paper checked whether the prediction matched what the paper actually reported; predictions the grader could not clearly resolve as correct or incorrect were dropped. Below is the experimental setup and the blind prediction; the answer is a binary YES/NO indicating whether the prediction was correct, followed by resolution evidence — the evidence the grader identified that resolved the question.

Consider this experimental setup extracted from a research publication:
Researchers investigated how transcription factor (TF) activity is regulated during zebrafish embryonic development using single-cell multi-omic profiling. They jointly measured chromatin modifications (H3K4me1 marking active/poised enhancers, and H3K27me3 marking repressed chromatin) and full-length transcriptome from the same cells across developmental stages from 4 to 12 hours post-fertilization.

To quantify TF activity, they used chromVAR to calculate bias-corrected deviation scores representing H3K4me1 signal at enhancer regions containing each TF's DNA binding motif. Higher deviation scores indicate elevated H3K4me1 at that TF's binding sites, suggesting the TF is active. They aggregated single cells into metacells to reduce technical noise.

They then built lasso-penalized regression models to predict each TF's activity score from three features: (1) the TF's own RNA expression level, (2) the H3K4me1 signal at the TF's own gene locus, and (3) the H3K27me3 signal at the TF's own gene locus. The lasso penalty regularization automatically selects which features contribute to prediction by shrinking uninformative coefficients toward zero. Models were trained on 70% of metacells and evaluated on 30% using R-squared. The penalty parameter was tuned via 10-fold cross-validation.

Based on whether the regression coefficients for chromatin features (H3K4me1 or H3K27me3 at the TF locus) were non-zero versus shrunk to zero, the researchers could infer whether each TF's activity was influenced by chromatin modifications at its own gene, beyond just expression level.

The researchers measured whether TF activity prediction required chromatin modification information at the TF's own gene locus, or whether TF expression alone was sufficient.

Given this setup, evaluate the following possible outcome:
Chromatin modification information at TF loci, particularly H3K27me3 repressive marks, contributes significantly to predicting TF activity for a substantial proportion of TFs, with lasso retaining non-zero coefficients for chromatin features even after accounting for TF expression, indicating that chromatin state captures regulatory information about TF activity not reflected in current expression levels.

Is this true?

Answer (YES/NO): NO